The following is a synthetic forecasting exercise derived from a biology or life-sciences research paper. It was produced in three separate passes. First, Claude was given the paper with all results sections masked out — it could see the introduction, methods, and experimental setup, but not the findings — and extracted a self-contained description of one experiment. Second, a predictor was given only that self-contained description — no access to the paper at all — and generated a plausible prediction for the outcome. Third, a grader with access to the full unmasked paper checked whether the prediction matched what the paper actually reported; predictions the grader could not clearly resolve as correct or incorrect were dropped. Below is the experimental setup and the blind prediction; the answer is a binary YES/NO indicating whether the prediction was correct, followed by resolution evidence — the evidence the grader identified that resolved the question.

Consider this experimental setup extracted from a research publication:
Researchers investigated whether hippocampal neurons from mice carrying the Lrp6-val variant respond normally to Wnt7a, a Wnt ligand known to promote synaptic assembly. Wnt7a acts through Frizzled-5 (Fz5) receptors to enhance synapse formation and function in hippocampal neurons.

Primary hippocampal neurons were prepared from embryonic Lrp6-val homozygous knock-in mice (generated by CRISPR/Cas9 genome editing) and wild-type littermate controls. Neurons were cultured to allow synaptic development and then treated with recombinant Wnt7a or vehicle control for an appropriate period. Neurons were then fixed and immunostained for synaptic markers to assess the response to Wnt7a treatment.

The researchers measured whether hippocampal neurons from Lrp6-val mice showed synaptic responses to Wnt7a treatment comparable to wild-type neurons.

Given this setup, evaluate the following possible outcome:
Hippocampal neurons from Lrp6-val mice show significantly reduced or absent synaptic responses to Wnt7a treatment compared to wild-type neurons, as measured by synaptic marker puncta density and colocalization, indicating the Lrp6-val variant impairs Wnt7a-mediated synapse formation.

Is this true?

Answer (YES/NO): YES